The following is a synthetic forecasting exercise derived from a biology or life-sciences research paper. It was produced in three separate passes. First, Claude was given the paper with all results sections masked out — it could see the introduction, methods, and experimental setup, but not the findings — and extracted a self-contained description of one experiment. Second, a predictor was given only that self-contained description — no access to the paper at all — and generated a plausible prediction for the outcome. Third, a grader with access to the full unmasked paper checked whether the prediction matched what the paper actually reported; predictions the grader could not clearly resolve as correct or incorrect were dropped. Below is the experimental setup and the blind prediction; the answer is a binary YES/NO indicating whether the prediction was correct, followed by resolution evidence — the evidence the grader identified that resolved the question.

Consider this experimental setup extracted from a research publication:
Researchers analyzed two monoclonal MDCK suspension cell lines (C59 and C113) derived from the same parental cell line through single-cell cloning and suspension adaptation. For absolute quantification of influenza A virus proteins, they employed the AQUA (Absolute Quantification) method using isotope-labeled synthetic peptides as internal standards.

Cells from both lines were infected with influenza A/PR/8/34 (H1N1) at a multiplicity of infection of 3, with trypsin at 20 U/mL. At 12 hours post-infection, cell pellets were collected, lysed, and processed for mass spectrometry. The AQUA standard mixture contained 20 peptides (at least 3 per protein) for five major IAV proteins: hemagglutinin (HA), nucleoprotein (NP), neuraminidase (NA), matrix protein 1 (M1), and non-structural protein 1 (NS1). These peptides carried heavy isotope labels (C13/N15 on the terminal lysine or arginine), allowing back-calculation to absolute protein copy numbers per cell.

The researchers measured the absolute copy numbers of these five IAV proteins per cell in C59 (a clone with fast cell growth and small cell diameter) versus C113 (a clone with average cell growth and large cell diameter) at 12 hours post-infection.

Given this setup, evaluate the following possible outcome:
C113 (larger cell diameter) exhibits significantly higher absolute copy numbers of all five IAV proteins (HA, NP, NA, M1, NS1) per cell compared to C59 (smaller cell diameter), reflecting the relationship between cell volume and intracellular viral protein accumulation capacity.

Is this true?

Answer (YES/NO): NO